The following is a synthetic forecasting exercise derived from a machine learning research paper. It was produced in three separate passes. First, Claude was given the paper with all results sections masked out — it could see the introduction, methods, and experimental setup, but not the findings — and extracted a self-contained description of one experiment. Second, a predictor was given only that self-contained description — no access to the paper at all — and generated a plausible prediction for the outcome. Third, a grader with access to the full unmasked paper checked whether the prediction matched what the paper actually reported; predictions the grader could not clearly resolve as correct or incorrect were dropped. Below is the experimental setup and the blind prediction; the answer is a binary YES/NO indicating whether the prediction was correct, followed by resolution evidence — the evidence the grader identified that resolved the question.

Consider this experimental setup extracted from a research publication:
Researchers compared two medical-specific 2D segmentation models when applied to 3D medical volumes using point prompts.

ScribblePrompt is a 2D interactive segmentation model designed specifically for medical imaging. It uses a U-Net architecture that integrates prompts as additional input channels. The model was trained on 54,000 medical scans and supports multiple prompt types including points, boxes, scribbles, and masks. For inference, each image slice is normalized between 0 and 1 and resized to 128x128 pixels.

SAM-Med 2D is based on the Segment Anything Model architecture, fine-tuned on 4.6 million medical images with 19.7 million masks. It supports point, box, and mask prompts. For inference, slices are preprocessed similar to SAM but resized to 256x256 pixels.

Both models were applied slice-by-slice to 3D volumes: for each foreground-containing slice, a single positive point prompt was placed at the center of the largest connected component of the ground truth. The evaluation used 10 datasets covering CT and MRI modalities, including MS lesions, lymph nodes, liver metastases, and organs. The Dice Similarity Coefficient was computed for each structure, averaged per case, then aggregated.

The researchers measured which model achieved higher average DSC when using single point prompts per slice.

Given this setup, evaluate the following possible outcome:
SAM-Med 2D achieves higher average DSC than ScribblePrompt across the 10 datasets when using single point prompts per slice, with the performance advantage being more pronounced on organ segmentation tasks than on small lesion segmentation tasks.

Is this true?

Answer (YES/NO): NO